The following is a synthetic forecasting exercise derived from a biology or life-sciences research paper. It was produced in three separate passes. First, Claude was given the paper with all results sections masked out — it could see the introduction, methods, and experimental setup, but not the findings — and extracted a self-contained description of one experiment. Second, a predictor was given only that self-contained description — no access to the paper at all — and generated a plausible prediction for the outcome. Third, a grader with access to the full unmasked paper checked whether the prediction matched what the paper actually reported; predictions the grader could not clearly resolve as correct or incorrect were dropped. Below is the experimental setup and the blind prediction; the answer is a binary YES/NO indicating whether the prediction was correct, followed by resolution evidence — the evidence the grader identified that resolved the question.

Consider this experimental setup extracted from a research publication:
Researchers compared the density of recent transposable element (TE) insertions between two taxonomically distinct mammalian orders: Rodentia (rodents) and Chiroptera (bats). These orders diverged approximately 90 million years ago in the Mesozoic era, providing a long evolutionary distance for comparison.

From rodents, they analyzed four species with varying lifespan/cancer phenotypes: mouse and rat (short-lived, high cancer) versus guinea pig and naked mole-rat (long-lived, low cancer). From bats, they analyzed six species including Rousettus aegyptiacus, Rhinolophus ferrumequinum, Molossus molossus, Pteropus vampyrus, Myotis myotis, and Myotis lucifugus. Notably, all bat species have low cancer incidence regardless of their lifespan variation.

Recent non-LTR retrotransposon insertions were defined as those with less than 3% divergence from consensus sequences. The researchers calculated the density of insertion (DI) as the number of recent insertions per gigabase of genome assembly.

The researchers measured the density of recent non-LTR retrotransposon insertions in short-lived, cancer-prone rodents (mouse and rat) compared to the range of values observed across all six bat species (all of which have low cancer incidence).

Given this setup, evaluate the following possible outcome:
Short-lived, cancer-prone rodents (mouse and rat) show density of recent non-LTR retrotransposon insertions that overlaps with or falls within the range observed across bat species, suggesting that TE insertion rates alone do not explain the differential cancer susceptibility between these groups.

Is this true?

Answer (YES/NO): YES